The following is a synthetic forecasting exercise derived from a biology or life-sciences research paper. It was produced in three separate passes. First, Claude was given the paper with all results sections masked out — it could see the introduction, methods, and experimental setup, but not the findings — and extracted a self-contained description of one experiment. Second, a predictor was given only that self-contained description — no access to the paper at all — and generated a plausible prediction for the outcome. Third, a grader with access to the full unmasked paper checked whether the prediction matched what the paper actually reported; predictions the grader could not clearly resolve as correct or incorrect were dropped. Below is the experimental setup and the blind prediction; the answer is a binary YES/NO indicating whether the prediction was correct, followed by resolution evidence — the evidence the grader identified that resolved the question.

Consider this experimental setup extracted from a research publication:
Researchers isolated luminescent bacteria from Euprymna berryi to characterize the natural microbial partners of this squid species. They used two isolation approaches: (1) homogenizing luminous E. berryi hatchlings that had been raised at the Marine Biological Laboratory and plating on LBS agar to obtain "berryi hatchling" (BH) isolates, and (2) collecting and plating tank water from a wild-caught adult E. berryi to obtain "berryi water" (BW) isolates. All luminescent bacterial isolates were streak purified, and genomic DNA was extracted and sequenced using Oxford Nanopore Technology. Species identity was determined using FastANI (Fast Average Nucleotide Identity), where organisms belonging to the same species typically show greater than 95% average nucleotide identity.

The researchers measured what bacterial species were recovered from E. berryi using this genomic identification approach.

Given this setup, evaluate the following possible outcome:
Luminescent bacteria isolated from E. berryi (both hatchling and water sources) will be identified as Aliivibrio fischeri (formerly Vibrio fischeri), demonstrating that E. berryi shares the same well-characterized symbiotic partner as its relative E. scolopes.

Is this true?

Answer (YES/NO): NO